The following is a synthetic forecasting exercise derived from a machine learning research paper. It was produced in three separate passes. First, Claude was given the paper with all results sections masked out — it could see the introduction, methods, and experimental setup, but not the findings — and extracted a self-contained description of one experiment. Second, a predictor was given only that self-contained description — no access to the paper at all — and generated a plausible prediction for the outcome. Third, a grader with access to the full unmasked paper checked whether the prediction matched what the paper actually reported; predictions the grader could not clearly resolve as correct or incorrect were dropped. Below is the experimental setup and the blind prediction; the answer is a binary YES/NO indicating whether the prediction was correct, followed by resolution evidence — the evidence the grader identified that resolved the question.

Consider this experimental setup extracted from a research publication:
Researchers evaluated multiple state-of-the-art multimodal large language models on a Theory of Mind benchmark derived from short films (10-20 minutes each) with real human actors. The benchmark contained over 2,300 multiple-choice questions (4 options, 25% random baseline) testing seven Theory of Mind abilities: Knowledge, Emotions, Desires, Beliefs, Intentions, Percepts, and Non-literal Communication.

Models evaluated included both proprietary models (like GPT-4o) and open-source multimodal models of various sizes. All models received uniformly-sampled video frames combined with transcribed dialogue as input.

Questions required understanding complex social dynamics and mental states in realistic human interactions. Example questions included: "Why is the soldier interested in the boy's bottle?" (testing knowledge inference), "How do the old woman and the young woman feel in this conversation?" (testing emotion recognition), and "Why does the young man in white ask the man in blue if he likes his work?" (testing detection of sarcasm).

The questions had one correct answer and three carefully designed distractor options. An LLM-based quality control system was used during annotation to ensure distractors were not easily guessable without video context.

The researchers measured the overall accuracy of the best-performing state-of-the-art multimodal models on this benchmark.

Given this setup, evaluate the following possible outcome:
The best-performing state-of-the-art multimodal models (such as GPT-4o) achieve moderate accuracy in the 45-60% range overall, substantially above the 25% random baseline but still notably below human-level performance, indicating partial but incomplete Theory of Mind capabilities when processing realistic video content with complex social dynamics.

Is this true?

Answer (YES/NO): NO